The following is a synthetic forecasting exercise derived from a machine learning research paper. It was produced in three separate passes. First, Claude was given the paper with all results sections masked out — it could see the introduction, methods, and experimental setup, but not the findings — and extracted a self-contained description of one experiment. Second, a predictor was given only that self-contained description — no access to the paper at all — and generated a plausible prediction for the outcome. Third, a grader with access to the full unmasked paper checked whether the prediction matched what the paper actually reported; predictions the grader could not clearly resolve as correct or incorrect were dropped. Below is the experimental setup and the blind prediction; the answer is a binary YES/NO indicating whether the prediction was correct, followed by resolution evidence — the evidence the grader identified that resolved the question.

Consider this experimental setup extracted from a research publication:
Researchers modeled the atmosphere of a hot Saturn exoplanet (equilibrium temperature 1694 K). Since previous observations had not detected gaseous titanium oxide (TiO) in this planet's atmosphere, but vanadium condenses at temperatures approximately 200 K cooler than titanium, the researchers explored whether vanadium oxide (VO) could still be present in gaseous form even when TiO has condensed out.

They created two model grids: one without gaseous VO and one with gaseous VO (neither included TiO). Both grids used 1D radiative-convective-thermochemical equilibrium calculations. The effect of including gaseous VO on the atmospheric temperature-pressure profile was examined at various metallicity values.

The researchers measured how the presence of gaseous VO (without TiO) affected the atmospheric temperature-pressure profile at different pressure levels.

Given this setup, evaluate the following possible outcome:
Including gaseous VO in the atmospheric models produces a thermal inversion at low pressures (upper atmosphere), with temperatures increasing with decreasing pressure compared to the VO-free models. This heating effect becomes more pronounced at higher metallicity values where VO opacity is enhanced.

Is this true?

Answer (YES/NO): NO